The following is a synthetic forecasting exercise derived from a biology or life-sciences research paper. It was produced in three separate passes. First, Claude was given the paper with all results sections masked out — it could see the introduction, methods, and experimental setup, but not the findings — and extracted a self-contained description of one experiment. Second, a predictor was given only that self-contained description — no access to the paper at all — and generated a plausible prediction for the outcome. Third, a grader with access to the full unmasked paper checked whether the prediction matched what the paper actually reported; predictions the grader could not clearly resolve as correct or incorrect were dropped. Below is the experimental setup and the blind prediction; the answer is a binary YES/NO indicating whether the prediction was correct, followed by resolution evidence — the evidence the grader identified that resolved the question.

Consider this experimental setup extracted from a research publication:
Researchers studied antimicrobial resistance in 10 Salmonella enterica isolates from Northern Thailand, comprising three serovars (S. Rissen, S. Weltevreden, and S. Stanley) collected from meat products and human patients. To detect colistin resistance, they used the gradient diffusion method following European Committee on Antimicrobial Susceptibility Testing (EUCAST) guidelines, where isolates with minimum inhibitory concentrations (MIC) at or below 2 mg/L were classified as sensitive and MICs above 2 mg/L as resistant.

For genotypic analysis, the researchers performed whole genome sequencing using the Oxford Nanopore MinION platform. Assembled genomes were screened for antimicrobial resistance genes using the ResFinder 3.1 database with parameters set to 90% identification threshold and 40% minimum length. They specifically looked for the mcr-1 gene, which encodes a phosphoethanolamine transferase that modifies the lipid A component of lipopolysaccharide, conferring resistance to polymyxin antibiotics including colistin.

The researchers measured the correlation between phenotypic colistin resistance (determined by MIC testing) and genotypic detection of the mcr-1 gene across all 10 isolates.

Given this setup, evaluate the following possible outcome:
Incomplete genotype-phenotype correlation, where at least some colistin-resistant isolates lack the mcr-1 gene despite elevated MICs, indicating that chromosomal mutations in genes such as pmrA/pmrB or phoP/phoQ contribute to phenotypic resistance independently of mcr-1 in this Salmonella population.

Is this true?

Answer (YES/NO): NO